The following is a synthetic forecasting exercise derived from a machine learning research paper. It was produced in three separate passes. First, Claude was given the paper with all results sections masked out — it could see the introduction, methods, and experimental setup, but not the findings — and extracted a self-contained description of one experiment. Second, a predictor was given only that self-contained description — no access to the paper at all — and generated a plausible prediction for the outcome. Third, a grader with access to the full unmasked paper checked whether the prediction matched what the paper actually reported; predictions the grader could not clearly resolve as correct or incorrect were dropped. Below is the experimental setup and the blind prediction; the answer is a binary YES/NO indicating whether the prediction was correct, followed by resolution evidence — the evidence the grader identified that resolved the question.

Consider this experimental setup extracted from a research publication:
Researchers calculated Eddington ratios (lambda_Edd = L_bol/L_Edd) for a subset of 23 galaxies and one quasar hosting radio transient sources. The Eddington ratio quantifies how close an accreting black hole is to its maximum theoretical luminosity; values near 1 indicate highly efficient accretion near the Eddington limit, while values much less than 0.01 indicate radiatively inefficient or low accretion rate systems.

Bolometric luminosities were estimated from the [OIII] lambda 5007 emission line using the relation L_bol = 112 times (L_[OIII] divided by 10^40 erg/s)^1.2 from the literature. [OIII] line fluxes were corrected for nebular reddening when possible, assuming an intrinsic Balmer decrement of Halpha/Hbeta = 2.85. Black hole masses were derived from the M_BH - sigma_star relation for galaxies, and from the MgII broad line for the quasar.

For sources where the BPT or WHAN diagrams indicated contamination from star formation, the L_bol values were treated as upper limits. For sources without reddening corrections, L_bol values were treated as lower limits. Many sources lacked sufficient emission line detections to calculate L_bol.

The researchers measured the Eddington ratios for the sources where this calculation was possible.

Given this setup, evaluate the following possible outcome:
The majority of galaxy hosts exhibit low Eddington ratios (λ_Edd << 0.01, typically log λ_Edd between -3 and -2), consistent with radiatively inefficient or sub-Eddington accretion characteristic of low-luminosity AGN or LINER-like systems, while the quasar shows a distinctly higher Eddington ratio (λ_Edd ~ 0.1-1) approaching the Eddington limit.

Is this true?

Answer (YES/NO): NO